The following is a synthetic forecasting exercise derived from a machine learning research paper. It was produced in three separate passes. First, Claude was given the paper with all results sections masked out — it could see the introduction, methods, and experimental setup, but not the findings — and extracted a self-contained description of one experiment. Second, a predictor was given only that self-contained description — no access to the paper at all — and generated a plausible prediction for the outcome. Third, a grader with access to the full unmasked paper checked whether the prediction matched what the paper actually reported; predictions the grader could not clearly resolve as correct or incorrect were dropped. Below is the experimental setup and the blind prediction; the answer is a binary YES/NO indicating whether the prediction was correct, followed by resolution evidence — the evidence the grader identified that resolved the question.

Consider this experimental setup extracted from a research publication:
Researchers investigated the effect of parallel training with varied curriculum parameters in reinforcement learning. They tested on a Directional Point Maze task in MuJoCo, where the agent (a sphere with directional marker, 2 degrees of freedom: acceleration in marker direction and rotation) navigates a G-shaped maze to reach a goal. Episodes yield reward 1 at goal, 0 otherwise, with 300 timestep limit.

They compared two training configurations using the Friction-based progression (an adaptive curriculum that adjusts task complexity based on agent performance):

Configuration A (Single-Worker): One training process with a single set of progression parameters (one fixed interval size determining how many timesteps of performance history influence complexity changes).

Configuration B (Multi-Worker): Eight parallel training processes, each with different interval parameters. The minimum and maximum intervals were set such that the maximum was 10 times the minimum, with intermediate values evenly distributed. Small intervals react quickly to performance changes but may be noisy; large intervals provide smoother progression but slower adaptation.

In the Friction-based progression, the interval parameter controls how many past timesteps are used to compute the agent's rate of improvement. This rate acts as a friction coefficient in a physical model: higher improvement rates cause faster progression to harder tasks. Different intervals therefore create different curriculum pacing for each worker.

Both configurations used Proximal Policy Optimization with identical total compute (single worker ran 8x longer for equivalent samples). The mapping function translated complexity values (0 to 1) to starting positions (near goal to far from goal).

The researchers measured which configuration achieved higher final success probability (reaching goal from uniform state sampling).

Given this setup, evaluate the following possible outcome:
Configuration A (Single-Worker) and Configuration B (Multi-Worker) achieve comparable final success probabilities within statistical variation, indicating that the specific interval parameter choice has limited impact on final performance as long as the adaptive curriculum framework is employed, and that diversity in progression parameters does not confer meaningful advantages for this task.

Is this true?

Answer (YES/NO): YES